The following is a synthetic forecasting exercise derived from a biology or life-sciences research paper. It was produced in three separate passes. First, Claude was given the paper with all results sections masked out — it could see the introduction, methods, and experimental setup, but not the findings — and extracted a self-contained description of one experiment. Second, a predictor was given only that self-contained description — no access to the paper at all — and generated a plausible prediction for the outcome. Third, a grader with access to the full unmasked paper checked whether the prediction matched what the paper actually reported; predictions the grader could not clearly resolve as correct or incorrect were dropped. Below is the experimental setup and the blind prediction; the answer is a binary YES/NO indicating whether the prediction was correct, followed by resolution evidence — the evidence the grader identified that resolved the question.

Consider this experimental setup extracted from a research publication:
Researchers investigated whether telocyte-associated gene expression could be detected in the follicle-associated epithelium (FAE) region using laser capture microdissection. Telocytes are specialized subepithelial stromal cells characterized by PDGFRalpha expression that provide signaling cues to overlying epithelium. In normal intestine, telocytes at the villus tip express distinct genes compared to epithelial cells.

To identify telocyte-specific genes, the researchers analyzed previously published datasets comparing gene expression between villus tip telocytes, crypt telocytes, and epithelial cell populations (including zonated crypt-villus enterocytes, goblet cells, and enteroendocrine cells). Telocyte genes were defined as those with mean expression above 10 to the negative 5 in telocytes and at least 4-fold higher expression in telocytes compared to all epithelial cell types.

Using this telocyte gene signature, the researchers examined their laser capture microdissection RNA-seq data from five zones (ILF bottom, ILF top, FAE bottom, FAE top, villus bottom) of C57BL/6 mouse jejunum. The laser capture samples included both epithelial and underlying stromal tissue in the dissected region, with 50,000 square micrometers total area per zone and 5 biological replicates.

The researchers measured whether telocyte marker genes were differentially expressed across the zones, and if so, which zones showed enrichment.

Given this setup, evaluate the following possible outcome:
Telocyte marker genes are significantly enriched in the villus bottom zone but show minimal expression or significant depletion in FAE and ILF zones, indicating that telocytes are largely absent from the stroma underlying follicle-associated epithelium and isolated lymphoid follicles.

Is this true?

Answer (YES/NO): NO